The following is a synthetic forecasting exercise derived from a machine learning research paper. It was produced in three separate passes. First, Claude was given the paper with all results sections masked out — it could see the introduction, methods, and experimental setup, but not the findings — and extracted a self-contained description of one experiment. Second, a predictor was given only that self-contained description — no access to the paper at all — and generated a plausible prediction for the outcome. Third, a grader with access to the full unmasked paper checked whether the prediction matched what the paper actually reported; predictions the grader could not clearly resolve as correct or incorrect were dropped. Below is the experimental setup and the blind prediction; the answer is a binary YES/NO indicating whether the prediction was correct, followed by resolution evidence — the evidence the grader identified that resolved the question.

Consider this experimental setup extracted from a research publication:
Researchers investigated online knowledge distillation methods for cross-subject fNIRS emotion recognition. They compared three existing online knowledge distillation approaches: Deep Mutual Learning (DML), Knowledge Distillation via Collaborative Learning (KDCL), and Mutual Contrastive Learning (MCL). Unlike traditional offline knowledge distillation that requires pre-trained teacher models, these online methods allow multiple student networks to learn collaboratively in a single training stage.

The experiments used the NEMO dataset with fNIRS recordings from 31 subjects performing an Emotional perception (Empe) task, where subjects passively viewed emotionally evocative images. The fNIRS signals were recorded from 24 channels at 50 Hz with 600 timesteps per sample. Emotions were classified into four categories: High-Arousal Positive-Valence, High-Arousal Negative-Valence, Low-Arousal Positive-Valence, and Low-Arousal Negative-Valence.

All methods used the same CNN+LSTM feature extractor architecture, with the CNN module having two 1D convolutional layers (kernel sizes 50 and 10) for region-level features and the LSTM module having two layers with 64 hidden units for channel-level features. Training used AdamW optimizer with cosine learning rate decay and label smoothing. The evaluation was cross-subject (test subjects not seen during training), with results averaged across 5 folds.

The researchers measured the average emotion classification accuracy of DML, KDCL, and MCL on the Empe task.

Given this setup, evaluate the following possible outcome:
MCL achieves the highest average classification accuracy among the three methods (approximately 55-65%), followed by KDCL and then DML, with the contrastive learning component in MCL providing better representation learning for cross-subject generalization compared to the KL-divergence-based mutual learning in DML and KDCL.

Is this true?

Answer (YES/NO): NO